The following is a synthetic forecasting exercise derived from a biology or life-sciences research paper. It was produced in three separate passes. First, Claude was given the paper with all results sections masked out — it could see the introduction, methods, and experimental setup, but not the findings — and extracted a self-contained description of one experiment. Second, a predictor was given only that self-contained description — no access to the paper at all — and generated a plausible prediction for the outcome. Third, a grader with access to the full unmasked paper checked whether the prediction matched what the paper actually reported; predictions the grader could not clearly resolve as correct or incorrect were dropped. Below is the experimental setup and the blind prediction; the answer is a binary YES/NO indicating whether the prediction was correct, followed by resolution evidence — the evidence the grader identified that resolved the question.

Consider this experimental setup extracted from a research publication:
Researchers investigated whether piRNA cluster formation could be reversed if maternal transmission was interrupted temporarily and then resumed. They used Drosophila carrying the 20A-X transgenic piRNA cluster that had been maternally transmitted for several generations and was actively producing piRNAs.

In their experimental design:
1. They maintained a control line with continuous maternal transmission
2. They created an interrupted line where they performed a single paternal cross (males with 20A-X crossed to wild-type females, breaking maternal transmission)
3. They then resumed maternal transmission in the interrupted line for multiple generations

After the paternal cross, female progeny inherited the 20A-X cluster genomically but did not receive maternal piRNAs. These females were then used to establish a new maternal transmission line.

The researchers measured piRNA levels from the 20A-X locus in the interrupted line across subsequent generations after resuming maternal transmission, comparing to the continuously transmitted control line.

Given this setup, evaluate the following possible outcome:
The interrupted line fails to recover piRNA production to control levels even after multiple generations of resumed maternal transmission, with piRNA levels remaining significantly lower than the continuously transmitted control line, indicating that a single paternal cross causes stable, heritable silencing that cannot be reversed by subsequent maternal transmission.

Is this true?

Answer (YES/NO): NO